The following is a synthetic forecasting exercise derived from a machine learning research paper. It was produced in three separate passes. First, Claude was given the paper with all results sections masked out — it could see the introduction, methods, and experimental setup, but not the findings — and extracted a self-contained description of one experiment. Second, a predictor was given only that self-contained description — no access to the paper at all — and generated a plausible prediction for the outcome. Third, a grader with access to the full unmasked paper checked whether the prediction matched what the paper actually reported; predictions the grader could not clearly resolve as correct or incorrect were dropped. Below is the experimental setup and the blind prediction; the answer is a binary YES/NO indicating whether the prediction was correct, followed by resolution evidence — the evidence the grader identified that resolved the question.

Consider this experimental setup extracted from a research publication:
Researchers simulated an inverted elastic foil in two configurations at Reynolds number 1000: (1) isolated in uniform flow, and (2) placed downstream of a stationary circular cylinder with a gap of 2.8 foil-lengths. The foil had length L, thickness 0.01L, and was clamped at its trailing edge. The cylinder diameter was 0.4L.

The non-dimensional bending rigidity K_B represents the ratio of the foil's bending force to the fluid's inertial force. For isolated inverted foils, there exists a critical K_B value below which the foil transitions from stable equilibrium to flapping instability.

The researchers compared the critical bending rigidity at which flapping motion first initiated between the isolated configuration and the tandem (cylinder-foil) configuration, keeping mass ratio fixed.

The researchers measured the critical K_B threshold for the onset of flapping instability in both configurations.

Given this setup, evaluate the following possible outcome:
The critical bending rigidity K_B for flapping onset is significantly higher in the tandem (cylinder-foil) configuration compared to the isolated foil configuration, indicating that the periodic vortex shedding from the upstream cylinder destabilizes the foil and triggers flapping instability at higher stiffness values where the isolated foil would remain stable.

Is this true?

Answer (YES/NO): YES